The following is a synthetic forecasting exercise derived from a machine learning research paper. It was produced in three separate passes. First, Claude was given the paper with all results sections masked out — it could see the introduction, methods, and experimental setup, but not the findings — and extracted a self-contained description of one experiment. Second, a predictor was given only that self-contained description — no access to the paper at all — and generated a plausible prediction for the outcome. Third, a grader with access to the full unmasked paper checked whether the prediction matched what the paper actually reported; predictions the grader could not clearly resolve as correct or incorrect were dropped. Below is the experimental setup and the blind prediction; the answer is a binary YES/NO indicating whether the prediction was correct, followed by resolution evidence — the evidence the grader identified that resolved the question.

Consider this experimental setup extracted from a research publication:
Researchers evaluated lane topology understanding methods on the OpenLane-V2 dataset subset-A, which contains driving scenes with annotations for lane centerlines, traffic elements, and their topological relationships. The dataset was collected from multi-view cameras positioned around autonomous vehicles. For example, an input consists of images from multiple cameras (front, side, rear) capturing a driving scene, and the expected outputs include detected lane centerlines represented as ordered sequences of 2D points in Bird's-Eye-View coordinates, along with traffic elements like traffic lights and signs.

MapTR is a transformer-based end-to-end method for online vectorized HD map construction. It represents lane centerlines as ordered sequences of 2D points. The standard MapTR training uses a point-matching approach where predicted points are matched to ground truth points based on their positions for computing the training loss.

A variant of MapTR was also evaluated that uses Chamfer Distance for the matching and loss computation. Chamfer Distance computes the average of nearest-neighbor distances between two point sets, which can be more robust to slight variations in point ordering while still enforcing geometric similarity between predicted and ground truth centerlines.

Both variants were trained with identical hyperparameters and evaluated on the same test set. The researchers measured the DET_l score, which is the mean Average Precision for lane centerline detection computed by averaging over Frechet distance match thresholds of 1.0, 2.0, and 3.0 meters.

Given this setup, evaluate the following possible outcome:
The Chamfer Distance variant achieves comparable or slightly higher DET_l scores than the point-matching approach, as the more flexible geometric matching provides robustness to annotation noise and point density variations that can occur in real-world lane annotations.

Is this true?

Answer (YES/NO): NO